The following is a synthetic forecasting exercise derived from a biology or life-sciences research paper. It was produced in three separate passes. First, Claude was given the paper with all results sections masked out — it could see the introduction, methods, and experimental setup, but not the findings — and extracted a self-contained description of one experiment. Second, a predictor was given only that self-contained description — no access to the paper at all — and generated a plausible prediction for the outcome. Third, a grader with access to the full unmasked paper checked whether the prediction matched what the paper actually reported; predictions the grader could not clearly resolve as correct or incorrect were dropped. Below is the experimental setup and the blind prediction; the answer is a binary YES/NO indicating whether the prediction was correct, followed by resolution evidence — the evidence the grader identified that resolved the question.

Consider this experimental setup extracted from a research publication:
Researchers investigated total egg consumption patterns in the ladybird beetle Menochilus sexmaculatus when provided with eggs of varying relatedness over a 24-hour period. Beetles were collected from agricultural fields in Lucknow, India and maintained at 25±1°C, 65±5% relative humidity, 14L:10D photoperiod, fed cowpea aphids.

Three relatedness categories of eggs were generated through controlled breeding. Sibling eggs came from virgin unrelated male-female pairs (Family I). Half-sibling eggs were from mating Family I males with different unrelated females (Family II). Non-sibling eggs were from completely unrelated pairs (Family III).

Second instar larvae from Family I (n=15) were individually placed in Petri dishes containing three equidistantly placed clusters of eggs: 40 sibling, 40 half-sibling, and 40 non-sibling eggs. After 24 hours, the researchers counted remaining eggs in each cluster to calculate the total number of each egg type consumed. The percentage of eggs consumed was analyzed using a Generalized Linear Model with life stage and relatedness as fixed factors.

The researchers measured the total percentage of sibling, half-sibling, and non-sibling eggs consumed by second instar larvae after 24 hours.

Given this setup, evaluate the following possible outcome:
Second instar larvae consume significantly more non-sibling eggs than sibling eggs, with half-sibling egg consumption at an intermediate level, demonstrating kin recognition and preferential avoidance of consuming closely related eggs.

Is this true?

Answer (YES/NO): NO